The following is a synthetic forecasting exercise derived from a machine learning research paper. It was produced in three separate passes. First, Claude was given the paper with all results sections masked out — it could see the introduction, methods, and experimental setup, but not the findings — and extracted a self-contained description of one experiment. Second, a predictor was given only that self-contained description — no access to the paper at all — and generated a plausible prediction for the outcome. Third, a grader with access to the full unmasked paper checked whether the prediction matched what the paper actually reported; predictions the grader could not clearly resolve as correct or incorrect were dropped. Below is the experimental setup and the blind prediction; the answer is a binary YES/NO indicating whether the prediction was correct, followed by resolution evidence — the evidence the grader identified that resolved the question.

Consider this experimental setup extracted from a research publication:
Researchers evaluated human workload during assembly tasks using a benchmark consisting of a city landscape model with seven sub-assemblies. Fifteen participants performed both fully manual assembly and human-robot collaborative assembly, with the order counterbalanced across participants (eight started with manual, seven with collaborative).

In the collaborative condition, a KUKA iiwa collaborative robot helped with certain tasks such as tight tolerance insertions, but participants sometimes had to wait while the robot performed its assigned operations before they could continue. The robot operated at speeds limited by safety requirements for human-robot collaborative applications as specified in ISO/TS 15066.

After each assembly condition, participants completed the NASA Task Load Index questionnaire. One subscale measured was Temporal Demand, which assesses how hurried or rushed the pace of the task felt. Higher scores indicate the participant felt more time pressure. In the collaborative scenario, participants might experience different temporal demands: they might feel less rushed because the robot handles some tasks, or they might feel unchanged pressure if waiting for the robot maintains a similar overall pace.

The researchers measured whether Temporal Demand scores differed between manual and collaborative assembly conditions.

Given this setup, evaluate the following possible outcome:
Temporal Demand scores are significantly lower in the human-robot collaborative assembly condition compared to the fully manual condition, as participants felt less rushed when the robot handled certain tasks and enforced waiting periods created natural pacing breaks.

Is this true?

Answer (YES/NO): NO